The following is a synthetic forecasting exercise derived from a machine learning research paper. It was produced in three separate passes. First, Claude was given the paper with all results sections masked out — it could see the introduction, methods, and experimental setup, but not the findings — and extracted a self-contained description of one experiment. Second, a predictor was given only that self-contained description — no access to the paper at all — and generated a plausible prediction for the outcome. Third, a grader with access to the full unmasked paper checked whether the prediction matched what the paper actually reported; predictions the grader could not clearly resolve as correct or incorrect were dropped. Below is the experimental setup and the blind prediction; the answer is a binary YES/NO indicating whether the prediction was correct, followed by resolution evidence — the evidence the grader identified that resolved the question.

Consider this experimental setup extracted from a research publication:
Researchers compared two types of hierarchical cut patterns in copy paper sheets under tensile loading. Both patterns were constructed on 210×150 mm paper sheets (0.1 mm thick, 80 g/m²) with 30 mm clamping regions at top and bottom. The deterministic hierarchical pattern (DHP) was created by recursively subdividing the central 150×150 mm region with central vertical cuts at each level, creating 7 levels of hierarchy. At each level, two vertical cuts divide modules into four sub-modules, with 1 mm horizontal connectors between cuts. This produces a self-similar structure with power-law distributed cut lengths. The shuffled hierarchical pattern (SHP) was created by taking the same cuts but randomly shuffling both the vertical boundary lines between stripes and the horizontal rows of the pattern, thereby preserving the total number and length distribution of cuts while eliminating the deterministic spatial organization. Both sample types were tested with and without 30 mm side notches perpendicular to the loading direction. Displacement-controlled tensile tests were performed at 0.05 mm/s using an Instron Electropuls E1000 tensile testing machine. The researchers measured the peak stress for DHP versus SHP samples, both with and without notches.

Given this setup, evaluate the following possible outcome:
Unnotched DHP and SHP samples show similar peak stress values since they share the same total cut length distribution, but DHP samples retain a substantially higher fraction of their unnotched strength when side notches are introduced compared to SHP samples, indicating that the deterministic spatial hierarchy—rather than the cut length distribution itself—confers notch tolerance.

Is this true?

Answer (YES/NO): NO